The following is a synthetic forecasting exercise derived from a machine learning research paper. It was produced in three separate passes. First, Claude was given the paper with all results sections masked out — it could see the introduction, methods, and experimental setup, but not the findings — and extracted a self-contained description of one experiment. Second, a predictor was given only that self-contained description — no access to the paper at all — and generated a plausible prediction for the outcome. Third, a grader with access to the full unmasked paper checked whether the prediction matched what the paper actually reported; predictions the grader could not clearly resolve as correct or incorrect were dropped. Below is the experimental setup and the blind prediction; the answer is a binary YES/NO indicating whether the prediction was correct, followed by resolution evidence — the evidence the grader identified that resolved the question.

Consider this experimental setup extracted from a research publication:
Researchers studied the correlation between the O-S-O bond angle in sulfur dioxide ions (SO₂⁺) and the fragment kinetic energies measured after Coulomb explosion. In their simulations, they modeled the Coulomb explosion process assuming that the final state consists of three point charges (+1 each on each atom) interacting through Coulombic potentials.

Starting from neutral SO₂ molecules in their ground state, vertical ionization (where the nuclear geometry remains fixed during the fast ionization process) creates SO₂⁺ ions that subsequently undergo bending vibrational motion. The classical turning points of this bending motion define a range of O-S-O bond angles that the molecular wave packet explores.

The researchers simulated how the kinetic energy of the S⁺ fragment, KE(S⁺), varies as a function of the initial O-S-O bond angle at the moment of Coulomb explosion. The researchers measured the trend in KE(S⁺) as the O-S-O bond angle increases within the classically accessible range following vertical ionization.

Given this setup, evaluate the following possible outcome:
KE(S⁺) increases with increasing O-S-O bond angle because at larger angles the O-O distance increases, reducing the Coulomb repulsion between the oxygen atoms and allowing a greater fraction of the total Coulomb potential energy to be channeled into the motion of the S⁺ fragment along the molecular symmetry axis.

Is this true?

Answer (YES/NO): NO